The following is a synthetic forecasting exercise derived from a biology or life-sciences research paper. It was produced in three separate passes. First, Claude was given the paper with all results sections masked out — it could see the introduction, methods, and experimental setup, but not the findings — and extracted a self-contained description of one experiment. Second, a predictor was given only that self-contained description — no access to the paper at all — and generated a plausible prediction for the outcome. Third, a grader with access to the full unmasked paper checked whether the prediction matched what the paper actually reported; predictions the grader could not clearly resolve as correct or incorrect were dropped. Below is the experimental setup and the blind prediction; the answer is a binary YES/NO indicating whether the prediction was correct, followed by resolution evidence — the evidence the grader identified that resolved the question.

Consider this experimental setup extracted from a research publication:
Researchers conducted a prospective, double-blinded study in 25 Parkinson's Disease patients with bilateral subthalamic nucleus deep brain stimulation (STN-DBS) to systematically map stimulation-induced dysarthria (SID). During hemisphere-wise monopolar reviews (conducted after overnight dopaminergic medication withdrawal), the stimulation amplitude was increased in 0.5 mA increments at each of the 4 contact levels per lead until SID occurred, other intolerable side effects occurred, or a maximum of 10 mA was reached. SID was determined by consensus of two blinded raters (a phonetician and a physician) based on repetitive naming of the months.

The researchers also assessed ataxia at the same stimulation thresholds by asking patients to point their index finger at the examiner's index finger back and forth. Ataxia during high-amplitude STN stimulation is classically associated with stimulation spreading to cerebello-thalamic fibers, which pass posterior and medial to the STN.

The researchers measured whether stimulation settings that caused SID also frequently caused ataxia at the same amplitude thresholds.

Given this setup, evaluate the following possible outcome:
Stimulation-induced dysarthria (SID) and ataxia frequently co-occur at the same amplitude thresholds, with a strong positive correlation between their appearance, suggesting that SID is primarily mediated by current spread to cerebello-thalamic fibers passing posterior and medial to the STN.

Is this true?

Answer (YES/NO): NO